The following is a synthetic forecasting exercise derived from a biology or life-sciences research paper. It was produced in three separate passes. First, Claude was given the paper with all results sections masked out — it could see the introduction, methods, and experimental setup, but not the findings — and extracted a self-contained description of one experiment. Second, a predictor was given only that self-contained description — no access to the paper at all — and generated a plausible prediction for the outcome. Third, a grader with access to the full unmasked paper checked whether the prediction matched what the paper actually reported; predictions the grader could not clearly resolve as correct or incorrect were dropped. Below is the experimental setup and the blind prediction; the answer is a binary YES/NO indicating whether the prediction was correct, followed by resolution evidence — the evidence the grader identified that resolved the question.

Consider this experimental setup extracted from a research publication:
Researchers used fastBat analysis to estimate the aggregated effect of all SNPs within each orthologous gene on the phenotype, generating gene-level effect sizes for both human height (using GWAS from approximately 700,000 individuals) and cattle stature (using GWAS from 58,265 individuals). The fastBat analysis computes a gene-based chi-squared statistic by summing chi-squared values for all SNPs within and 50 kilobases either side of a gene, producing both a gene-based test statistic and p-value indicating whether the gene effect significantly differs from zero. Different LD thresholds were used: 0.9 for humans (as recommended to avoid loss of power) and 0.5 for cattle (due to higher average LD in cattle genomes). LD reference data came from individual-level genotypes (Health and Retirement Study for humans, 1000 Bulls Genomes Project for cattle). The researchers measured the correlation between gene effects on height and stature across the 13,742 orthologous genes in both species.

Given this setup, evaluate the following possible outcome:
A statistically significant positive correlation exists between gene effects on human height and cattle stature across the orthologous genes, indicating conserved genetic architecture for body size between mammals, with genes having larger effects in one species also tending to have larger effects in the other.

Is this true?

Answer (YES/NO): YES